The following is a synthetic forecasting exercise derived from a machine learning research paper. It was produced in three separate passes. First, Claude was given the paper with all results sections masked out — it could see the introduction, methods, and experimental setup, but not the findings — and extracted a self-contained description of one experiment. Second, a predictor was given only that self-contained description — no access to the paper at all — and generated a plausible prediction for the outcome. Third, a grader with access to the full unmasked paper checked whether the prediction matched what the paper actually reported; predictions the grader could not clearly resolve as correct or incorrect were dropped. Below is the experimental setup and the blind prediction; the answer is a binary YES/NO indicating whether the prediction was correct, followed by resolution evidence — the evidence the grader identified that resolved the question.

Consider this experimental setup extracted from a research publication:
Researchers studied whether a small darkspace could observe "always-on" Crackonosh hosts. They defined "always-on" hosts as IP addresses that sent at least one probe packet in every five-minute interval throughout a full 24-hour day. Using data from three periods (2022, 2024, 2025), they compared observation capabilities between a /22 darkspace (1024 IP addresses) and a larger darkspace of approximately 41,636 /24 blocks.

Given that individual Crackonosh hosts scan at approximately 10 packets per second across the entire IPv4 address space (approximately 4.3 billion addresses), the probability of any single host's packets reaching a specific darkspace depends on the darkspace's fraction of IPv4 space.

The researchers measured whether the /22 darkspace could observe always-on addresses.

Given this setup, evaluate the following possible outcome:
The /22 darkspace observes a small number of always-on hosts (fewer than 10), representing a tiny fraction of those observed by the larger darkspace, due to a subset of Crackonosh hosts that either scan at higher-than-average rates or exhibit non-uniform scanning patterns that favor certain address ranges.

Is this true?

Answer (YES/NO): NO